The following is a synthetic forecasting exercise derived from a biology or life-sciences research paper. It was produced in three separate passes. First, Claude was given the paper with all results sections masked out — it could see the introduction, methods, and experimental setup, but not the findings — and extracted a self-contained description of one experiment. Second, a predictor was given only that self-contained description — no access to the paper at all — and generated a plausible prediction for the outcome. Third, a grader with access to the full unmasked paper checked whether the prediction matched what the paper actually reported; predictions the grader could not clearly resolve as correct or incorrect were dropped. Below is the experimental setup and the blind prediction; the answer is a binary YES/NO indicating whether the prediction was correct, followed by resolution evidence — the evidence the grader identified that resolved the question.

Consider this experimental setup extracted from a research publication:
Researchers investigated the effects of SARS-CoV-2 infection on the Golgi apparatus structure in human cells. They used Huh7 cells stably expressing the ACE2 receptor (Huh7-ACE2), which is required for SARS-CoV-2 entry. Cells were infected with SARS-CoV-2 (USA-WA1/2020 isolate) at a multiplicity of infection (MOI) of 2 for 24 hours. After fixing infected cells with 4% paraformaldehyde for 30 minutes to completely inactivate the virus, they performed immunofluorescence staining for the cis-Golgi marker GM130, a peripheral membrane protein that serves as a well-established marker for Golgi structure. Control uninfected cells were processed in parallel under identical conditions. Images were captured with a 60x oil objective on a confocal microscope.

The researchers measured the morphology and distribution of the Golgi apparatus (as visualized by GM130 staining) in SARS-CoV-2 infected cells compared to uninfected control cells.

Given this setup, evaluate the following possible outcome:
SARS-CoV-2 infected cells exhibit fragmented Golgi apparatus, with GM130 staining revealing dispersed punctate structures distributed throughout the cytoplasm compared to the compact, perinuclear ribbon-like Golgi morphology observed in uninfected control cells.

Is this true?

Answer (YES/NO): YES